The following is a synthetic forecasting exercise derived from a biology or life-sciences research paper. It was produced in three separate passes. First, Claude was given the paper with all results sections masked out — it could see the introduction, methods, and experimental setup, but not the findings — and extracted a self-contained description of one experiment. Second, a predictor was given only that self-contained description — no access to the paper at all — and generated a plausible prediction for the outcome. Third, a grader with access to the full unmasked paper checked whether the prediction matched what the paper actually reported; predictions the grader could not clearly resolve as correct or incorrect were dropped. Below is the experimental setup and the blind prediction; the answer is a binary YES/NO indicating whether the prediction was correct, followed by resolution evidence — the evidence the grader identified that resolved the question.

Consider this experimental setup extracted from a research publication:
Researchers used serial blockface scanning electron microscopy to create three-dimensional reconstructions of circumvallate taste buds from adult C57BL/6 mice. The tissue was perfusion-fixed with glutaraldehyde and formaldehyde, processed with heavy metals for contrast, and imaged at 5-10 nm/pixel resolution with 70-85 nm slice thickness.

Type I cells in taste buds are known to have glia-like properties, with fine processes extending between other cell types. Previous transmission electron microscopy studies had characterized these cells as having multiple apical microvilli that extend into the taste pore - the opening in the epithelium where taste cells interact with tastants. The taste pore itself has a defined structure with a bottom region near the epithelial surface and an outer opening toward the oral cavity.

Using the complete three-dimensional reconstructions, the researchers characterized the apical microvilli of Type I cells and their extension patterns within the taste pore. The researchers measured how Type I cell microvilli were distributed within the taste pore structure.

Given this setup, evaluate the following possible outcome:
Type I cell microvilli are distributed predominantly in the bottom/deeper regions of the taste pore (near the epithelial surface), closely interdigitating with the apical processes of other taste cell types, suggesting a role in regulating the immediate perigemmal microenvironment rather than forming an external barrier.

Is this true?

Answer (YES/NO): NO